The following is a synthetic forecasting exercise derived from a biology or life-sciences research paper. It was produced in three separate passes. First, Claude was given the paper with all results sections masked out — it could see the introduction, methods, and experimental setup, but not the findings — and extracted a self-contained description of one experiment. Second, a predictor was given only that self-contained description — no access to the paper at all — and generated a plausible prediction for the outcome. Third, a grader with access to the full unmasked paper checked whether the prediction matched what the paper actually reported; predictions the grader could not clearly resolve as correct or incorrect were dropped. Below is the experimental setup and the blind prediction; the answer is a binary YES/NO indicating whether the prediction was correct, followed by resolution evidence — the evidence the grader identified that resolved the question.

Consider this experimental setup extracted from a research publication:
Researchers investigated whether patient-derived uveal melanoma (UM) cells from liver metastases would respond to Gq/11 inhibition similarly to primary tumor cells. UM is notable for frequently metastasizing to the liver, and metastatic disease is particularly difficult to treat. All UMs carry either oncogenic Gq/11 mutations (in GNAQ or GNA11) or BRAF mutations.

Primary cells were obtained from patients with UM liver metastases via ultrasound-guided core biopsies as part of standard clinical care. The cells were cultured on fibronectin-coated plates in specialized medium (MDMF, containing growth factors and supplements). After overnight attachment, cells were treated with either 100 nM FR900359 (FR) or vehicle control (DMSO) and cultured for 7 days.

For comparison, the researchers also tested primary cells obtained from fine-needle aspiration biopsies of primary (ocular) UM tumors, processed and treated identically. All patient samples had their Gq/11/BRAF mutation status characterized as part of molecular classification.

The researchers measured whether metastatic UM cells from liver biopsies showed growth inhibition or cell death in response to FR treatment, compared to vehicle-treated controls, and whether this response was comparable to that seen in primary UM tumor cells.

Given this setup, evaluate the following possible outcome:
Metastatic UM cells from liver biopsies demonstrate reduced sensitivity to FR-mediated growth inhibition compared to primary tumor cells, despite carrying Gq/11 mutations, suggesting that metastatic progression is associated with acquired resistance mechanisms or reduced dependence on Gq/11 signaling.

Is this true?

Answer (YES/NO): NO